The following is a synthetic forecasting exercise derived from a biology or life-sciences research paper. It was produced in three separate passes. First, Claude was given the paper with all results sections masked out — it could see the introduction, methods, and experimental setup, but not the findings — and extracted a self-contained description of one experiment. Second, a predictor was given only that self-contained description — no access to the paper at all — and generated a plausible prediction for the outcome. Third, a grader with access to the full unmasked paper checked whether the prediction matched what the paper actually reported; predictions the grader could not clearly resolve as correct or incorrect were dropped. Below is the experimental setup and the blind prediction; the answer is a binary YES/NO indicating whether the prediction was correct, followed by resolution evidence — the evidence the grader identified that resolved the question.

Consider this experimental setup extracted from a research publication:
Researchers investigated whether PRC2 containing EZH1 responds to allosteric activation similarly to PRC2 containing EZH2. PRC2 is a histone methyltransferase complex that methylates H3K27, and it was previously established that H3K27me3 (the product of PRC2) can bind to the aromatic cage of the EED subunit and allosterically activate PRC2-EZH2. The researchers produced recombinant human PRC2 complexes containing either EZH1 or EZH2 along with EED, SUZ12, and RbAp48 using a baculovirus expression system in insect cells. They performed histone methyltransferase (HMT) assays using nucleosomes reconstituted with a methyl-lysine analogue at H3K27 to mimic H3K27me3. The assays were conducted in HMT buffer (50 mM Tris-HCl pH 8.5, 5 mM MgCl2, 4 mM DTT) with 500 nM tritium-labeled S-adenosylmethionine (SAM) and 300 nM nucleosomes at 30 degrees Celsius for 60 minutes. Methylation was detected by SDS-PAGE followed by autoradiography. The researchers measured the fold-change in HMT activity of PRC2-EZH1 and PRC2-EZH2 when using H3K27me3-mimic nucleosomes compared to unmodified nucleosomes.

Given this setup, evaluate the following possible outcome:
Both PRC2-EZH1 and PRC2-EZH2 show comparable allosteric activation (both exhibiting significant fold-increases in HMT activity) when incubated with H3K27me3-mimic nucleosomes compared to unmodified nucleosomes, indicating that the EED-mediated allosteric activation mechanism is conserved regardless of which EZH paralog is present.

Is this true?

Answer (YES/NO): NO